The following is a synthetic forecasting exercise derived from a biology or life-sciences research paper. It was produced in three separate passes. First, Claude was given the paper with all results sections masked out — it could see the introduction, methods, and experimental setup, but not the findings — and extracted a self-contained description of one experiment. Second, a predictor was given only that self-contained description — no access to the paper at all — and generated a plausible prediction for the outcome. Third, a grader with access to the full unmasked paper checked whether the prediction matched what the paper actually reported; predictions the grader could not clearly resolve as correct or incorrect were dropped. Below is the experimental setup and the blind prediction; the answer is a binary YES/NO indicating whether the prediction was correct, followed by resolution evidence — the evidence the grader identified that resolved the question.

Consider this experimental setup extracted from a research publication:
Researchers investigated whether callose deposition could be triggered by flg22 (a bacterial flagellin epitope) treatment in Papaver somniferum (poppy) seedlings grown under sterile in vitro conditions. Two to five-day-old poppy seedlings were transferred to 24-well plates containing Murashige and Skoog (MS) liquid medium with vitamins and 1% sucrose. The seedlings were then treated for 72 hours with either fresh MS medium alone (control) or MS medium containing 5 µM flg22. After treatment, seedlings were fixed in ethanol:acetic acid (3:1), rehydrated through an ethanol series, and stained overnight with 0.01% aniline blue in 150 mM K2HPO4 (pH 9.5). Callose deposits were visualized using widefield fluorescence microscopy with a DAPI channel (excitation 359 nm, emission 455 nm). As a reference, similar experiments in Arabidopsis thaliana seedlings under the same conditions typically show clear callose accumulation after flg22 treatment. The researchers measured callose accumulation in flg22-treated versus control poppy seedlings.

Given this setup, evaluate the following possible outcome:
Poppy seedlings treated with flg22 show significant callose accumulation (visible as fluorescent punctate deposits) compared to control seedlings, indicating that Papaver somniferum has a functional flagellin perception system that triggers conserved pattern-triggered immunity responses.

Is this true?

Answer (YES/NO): NO